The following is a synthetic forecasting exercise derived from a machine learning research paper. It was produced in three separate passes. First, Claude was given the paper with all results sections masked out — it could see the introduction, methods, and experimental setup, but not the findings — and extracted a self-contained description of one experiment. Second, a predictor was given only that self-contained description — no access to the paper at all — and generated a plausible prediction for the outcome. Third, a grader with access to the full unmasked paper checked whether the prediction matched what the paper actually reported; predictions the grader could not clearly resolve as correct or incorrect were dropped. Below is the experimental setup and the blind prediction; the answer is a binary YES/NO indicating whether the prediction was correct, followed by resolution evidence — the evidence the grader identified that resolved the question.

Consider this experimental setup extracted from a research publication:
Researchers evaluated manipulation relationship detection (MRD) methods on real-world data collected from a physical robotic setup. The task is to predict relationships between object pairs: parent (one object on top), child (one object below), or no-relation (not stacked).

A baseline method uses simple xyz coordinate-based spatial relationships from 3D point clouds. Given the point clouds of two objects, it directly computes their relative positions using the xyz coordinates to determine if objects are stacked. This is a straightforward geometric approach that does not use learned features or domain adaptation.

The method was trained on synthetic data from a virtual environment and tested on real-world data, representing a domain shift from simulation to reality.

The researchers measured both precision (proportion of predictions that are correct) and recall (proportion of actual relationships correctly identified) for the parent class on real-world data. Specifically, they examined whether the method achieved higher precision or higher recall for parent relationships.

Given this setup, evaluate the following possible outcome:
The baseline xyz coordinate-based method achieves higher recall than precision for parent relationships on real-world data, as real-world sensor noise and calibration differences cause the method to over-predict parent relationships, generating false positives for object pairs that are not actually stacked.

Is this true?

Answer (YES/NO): NO